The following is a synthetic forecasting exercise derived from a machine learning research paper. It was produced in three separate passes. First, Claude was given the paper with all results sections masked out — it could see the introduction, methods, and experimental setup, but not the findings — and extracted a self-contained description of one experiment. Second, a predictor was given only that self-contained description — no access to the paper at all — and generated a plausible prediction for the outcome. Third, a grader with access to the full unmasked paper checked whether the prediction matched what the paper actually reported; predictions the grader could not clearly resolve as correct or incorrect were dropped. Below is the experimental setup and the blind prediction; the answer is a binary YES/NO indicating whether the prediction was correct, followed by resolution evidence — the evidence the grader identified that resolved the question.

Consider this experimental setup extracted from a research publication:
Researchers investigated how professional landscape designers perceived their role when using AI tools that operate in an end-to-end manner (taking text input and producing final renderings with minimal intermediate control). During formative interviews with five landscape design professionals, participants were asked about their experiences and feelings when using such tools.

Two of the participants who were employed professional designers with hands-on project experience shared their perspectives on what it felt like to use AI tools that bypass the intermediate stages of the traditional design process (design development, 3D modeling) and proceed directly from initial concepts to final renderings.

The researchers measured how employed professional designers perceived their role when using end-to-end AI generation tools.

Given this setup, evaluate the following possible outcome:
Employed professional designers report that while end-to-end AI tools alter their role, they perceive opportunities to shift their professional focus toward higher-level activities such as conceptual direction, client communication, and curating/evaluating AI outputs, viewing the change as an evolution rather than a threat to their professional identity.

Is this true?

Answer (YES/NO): NO